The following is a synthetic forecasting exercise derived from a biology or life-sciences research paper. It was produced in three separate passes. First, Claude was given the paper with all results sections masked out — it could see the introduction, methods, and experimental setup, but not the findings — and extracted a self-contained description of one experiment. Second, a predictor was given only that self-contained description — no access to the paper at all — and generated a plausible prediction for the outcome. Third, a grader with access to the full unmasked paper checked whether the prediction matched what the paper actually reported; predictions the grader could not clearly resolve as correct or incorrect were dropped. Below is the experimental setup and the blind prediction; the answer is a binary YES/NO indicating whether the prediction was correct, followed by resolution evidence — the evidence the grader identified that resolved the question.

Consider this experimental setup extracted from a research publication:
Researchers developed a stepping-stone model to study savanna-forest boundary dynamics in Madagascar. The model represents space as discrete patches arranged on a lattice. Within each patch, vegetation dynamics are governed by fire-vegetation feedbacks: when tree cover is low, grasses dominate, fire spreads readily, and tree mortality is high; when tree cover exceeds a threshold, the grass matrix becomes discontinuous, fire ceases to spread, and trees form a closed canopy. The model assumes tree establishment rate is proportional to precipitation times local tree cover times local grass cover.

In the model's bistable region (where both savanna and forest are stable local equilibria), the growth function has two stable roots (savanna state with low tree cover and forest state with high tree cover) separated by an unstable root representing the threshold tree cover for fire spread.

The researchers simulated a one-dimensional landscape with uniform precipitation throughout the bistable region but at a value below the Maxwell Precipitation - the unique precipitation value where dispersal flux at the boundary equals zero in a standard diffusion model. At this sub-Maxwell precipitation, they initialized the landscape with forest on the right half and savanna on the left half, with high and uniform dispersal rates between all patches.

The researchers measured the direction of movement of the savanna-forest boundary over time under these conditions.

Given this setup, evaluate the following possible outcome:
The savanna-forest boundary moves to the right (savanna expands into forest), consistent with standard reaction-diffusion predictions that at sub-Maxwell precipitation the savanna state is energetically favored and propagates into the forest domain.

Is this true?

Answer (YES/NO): YES